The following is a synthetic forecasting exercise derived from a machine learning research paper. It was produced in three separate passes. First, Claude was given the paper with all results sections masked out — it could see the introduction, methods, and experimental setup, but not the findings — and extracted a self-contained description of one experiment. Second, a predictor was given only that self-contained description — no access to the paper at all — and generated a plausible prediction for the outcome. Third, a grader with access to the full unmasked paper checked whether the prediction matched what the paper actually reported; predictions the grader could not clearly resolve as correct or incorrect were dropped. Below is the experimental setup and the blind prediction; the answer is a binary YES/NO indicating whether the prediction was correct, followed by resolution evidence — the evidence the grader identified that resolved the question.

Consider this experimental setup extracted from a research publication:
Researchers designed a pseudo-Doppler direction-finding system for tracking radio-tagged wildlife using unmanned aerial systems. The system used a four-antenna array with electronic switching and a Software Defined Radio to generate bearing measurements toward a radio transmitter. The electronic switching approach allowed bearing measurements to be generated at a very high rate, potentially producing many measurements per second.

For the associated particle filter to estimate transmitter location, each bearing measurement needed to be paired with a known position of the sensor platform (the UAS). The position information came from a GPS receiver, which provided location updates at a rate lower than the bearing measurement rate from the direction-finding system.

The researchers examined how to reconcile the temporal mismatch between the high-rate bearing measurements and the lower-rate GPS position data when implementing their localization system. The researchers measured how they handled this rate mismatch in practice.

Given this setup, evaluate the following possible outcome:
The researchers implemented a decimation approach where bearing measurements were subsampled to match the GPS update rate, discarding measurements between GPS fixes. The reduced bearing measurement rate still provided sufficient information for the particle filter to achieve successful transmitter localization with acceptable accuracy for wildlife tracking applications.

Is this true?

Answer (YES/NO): YES